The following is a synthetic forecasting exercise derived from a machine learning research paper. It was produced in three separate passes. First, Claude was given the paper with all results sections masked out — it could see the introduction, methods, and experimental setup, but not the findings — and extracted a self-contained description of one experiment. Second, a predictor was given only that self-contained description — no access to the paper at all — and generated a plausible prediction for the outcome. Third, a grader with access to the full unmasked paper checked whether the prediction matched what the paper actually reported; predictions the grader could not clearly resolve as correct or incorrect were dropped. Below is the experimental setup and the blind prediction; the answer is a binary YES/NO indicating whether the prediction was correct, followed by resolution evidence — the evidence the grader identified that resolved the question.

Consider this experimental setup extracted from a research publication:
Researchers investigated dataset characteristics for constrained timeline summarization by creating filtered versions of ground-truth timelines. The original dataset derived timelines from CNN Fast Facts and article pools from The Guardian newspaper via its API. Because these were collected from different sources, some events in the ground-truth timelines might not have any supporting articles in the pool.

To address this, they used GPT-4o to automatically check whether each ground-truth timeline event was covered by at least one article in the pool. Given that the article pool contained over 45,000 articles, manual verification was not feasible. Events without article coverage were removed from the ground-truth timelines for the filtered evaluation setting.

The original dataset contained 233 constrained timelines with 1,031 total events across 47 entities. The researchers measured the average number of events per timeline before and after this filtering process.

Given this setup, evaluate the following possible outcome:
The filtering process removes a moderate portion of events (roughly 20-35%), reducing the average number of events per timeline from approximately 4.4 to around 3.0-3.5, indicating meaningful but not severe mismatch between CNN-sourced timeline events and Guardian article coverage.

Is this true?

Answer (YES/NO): NO